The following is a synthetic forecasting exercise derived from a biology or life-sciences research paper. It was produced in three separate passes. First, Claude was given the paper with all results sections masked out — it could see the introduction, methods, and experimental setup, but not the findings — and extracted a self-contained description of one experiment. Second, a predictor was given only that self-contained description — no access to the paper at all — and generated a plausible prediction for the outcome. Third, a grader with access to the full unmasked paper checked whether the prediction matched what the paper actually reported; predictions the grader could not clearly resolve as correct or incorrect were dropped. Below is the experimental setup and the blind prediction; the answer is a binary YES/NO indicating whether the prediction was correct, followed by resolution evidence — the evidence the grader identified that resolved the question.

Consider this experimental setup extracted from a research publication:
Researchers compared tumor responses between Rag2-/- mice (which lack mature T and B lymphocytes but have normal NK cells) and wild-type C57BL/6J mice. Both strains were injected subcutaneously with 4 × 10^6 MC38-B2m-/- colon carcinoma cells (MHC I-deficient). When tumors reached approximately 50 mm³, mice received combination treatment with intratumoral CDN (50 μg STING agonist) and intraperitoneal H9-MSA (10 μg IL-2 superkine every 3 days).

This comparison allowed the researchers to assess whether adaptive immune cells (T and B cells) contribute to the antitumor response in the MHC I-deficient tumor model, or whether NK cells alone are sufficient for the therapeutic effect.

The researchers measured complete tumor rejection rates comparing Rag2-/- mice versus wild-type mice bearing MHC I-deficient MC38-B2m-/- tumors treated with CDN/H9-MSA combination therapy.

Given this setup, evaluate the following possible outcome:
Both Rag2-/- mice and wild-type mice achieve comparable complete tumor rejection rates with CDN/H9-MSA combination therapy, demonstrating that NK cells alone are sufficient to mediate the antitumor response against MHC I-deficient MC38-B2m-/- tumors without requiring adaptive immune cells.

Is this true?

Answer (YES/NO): YES